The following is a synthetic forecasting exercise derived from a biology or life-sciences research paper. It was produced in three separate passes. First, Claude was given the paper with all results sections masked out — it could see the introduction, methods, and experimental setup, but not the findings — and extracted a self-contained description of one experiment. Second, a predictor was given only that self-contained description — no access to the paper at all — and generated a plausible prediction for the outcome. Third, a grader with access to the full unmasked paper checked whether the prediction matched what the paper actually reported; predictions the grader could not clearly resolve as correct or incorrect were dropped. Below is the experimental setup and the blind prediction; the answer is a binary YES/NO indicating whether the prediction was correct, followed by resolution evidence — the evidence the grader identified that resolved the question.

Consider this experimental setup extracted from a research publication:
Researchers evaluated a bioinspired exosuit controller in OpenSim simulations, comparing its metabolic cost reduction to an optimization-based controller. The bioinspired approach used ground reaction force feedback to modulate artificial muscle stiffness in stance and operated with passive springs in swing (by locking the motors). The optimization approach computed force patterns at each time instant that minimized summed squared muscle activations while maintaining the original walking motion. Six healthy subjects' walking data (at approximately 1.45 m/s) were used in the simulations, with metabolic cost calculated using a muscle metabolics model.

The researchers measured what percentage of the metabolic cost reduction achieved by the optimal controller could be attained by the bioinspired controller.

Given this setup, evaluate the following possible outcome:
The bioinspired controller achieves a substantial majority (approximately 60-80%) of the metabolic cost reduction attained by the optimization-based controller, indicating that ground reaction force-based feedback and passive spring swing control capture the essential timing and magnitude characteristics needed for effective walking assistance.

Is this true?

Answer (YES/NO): YES